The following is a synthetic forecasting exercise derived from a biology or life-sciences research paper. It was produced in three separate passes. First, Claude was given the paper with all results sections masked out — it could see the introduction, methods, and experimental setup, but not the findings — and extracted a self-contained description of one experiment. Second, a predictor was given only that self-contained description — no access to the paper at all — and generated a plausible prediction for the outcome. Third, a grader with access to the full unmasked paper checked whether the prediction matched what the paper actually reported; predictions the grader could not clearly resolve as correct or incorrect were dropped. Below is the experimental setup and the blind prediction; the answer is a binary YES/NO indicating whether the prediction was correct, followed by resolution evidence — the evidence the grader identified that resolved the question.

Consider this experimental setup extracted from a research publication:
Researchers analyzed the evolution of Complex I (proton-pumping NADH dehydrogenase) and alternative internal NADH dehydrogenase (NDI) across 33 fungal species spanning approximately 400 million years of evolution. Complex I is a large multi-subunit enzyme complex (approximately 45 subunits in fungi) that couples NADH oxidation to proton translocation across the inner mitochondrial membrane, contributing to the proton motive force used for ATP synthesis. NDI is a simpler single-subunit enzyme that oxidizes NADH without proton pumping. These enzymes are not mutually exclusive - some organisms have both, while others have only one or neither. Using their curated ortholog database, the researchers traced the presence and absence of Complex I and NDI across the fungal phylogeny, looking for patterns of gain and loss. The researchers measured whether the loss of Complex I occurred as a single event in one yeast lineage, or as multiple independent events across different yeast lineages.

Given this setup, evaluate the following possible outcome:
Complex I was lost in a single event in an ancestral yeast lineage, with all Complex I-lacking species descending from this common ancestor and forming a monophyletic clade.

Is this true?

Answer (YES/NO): NO